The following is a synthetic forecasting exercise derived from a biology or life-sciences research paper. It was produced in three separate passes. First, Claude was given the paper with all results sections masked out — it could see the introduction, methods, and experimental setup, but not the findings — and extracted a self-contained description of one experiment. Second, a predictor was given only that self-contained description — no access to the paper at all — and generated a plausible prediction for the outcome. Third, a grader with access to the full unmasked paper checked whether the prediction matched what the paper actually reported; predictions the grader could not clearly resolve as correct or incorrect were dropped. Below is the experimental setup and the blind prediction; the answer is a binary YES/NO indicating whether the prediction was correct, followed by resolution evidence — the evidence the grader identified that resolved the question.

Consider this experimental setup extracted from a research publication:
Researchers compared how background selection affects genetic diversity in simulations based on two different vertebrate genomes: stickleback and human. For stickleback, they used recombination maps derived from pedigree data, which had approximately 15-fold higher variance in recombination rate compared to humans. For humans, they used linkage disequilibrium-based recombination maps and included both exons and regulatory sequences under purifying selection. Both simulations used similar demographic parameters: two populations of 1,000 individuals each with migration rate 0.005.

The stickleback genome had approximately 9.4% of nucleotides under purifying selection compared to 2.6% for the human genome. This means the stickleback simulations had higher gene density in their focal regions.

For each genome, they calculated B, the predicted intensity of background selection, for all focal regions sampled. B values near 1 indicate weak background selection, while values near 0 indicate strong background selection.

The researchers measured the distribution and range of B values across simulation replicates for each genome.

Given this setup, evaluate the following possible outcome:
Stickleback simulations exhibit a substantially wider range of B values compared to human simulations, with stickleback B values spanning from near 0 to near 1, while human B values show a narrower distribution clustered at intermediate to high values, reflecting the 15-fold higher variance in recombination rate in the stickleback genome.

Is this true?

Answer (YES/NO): YES